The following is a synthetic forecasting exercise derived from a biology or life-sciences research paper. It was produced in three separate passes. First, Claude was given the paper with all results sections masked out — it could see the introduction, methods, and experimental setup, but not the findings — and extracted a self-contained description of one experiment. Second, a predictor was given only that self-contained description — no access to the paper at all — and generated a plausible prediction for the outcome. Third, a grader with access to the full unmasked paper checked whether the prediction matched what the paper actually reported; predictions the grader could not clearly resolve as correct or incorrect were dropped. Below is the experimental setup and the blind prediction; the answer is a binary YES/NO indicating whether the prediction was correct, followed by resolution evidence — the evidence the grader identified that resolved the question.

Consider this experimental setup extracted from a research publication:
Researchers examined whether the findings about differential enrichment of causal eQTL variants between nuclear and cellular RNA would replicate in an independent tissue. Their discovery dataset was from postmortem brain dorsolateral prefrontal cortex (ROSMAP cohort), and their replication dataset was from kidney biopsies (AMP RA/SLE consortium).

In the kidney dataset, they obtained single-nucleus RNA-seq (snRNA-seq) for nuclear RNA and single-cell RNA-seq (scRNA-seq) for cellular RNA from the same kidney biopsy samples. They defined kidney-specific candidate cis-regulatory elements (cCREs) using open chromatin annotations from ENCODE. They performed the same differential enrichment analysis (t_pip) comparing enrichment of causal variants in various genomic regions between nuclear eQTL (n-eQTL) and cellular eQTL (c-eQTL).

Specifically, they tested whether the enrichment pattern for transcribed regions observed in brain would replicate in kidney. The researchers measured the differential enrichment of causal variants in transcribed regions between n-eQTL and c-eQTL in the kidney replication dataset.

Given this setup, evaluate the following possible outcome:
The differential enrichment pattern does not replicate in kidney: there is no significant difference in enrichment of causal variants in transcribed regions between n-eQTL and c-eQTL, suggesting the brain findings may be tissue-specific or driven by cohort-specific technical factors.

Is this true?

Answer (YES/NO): NO